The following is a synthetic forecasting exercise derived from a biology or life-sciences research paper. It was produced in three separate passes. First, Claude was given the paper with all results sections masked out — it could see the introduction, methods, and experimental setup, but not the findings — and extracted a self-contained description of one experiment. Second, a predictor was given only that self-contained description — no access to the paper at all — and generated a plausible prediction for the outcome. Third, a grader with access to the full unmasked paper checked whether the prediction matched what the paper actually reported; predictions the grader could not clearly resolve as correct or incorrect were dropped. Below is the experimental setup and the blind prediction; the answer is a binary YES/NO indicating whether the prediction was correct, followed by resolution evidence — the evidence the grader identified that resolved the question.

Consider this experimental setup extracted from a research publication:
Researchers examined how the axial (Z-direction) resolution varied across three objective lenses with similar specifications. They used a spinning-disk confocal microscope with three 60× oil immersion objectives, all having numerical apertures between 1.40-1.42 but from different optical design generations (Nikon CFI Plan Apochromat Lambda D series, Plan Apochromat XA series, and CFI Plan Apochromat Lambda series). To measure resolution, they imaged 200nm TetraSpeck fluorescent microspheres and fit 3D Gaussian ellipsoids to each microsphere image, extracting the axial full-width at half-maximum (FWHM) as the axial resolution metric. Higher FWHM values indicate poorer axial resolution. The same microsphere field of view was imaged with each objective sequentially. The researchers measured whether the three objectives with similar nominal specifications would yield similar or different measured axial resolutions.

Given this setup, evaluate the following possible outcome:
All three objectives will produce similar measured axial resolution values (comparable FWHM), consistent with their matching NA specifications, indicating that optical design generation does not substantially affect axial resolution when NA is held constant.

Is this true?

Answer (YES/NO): NO